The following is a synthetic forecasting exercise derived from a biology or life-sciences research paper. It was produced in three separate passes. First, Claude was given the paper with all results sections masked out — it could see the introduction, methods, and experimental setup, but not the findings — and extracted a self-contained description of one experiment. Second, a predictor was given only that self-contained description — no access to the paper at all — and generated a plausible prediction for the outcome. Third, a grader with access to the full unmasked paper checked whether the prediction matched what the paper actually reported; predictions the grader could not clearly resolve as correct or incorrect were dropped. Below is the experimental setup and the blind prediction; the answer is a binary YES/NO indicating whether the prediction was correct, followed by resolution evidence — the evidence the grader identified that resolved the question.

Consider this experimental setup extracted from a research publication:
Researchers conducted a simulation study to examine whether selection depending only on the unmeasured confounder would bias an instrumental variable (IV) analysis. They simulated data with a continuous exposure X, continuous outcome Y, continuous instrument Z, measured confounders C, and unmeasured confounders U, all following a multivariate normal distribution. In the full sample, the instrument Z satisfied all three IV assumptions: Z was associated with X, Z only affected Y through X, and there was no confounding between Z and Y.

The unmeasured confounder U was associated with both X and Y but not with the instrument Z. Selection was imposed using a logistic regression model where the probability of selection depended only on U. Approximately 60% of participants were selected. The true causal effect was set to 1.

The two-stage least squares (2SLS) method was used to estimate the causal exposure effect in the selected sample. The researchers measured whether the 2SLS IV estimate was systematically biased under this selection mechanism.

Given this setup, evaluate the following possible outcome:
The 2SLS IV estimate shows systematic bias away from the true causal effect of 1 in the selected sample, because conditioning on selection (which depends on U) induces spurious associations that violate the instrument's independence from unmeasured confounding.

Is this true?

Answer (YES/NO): NO